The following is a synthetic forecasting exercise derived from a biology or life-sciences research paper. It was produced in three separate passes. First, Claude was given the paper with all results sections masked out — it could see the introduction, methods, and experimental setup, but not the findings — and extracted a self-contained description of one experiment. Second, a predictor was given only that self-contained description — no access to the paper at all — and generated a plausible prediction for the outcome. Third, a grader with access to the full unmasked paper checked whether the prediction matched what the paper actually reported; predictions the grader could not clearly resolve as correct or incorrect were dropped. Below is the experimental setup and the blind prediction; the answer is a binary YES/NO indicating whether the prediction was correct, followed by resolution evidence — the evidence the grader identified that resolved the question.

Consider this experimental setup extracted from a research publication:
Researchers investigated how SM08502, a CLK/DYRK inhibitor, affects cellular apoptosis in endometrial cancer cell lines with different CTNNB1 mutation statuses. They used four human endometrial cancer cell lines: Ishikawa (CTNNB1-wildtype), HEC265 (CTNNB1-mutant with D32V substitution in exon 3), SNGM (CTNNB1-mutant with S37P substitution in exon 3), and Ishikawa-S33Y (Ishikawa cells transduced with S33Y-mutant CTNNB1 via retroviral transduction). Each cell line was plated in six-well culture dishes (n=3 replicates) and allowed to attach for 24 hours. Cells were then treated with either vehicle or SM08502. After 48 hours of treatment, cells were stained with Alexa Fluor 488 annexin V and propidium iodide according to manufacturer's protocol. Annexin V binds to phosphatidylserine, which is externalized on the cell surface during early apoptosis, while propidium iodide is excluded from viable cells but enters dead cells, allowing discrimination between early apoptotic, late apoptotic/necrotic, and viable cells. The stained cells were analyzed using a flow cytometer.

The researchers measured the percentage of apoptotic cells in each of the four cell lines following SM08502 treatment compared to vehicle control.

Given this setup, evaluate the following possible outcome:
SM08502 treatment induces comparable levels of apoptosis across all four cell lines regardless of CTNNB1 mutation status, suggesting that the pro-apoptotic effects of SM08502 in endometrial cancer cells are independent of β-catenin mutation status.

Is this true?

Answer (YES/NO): NO